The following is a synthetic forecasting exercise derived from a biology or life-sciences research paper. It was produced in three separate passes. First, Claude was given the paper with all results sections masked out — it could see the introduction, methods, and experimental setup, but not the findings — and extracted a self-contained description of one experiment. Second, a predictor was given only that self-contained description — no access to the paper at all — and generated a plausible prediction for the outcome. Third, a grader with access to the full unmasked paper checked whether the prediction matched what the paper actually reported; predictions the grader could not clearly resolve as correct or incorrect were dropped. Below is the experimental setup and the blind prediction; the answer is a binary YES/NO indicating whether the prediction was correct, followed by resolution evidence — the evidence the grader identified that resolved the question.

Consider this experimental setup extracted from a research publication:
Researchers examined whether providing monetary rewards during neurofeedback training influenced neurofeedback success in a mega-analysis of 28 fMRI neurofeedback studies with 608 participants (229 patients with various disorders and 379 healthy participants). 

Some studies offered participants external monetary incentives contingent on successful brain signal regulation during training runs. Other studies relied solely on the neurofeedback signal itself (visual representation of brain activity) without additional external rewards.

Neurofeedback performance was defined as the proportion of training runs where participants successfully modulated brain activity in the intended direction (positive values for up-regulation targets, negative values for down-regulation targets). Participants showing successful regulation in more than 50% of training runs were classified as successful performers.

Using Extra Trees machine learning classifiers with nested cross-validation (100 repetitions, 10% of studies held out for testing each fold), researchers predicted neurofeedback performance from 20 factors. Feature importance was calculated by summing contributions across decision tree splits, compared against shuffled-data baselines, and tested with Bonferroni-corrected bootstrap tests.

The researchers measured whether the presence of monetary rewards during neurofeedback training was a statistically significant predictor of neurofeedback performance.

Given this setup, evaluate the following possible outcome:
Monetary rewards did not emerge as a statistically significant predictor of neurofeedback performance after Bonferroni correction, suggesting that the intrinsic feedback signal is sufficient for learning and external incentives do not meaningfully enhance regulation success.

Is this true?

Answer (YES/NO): YES